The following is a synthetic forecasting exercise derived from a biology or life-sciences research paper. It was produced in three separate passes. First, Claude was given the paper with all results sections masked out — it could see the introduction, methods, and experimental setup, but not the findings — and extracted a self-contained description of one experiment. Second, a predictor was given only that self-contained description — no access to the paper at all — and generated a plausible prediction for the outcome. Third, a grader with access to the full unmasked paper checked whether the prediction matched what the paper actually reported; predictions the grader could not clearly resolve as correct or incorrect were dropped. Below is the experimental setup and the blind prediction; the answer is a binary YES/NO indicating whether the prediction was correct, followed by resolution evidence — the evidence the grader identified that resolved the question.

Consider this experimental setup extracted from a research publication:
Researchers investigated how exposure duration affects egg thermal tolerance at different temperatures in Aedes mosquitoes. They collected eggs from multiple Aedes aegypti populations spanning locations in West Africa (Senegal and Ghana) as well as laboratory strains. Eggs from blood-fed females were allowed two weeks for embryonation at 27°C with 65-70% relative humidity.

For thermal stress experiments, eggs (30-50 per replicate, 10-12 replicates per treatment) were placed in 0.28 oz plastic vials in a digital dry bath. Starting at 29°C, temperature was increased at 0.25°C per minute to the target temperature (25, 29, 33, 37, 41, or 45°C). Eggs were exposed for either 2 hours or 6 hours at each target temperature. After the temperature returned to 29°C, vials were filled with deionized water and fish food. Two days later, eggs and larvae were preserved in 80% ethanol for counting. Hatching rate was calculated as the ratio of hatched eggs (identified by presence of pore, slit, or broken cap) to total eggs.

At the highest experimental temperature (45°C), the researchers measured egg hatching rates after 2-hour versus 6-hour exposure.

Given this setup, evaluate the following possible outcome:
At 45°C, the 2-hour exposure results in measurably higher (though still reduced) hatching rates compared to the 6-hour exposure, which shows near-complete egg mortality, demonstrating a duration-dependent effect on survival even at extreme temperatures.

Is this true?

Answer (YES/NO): NO